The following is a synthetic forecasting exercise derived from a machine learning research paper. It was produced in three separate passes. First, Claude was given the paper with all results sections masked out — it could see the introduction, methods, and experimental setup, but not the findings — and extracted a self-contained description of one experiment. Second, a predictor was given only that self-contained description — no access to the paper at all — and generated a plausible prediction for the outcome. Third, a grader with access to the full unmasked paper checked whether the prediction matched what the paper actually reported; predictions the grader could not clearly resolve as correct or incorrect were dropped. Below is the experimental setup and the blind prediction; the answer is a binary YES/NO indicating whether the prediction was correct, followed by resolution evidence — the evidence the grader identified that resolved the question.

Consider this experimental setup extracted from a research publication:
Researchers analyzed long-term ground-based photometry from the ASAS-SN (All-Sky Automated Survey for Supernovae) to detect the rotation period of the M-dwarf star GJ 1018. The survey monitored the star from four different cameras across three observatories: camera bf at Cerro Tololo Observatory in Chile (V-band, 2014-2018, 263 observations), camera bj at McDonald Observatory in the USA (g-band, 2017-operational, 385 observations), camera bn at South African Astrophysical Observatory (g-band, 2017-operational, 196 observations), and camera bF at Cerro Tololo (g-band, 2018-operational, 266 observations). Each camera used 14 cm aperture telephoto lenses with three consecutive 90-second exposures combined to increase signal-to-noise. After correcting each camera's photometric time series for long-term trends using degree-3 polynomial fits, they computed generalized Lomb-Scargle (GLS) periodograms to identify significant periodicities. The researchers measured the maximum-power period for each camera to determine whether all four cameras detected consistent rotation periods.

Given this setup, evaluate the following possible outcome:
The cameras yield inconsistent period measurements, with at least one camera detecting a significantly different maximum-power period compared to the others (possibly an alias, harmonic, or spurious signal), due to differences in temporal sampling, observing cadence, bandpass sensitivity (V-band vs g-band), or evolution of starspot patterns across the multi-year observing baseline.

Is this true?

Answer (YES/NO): YES